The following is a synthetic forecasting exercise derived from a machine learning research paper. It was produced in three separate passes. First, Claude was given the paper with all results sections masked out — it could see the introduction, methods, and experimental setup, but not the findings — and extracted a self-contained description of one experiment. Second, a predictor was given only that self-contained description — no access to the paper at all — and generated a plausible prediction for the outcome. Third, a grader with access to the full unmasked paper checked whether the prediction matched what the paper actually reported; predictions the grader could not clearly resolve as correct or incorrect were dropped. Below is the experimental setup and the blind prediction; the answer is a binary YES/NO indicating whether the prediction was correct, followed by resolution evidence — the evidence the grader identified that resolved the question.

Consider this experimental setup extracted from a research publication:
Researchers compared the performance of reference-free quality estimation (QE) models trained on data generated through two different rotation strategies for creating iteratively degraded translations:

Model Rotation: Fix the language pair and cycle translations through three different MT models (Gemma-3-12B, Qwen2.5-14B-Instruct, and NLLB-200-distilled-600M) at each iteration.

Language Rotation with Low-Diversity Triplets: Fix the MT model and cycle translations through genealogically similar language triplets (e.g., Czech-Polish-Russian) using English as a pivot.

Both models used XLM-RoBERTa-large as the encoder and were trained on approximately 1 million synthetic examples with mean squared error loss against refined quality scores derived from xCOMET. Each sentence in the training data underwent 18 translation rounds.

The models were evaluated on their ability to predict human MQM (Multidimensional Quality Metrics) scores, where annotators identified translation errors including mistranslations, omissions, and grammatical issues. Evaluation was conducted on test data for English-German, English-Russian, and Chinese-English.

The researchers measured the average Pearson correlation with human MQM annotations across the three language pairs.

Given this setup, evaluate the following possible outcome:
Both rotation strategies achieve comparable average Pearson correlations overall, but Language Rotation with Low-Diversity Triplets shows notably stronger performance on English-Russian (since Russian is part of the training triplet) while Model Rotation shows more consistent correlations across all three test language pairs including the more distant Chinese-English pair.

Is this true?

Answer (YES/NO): NO